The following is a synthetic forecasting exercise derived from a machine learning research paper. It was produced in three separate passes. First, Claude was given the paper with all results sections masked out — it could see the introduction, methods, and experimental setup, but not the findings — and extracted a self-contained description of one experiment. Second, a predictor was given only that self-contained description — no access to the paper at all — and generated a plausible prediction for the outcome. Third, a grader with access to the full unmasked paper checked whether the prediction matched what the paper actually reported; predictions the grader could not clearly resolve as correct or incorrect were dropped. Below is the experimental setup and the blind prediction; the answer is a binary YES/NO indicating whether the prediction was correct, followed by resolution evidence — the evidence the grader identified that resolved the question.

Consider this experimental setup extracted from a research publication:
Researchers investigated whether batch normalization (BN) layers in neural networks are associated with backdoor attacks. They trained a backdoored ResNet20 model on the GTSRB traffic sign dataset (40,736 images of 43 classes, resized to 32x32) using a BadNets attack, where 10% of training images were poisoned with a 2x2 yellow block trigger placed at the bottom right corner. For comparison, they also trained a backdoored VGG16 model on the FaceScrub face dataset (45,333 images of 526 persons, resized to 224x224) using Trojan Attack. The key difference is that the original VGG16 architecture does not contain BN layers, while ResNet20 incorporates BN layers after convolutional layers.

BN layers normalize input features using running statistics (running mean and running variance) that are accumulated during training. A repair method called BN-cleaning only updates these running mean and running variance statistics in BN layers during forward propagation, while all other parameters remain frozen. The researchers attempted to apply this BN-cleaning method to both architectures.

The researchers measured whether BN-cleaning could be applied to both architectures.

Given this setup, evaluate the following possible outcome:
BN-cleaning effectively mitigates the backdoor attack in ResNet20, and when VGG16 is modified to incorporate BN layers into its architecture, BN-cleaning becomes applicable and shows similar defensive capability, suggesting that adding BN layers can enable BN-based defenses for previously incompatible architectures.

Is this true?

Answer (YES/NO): NO